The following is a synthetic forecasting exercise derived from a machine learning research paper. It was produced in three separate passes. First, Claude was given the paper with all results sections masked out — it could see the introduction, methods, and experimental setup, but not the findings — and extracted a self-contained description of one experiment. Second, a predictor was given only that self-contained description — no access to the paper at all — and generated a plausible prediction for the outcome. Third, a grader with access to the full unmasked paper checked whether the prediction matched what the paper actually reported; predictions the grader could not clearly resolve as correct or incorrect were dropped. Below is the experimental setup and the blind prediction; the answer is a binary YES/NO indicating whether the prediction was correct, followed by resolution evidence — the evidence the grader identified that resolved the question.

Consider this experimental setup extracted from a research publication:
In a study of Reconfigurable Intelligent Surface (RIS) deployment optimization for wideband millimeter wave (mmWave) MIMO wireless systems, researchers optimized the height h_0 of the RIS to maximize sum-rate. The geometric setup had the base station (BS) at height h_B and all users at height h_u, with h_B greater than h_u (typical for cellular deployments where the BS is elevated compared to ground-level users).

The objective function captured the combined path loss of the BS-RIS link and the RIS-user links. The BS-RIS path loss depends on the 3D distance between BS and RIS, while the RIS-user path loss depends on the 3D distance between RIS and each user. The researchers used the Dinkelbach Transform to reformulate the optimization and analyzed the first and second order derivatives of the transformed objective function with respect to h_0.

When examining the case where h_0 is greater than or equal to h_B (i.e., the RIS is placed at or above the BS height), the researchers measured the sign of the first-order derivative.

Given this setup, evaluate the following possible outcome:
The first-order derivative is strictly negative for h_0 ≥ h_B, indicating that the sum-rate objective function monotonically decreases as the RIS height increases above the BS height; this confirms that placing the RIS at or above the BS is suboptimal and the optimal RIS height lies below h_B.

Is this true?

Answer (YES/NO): NO